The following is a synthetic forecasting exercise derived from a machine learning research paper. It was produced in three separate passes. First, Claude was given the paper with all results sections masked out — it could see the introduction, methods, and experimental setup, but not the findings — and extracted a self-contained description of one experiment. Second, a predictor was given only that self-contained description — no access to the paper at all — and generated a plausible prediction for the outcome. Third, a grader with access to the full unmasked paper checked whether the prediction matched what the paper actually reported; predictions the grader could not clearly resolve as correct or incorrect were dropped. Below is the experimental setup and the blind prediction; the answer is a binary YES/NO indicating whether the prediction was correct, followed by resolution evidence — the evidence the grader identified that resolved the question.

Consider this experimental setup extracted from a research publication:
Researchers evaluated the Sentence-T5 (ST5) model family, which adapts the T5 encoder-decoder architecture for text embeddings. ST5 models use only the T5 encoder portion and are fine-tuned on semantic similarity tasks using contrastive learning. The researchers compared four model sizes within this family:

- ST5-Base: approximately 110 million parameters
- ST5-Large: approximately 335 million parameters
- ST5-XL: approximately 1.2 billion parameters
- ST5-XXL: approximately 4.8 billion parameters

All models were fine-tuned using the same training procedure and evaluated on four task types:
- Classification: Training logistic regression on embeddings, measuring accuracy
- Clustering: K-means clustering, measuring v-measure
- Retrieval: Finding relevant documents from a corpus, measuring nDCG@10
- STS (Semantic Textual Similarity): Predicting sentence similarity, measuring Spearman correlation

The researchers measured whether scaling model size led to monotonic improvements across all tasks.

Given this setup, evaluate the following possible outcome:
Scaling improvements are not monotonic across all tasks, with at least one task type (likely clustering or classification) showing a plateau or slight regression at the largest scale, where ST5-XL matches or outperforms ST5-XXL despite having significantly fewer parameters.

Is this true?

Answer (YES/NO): NO